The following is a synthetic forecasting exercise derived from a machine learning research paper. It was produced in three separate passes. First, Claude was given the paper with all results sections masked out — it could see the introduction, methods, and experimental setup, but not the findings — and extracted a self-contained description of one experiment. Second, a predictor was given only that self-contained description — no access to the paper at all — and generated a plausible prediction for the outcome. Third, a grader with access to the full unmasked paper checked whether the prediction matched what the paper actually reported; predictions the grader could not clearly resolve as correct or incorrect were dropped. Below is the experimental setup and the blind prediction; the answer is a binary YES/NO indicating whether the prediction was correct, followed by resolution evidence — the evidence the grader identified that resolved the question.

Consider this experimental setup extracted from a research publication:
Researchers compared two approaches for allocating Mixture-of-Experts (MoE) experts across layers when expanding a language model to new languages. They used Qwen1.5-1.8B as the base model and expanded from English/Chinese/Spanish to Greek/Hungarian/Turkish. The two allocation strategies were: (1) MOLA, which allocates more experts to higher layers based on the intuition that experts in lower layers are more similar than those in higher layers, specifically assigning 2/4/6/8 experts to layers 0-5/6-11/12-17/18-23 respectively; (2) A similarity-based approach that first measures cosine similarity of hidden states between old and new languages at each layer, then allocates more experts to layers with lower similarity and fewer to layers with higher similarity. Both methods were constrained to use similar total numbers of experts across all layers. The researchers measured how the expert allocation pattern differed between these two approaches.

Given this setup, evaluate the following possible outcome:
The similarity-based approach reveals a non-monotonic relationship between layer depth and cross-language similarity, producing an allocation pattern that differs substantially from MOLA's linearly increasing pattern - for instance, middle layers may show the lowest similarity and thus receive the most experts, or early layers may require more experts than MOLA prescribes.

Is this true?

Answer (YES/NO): YES